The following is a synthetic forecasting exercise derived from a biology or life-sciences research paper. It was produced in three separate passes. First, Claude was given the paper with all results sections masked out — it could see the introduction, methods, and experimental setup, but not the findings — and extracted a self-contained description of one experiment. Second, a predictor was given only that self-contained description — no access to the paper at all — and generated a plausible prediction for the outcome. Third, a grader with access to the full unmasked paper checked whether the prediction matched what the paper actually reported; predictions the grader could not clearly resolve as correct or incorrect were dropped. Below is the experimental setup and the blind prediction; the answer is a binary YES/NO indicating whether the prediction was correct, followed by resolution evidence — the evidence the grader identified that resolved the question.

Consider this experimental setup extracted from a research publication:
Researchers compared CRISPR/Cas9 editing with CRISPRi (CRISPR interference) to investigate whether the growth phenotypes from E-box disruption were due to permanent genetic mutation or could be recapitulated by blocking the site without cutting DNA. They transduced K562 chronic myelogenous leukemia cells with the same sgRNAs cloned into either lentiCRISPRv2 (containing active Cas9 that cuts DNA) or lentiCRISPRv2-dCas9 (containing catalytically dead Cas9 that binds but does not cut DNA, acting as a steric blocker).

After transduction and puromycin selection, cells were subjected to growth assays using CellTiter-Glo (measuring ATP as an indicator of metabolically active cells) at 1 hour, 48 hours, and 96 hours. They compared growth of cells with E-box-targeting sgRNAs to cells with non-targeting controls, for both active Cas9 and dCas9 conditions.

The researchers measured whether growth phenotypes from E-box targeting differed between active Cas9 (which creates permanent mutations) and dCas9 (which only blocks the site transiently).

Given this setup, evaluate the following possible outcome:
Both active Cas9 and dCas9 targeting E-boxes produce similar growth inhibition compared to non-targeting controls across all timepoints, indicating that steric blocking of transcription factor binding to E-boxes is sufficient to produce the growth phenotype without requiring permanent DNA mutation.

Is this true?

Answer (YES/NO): NO